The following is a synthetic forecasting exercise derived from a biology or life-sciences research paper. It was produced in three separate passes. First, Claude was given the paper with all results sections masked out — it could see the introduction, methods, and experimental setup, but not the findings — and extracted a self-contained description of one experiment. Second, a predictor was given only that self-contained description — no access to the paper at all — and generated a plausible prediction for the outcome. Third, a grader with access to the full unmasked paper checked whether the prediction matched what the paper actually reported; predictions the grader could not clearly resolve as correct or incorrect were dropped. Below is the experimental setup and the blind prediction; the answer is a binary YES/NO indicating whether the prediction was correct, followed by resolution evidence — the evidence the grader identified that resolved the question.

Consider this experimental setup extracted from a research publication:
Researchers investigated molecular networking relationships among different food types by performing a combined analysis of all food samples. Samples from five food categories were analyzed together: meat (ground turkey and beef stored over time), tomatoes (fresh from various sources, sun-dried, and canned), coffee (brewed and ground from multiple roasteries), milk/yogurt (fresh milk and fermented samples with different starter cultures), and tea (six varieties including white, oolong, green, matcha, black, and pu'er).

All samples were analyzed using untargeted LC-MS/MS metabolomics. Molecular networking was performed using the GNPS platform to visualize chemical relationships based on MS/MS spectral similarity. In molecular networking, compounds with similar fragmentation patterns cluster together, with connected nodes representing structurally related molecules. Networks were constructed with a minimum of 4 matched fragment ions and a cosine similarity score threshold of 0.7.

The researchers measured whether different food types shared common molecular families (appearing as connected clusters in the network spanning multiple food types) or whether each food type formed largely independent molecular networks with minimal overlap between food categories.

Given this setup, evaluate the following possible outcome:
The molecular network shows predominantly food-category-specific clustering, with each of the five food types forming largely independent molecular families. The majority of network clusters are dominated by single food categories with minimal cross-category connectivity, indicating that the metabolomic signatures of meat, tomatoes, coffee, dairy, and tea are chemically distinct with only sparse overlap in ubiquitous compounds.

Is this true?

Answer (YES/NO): YES